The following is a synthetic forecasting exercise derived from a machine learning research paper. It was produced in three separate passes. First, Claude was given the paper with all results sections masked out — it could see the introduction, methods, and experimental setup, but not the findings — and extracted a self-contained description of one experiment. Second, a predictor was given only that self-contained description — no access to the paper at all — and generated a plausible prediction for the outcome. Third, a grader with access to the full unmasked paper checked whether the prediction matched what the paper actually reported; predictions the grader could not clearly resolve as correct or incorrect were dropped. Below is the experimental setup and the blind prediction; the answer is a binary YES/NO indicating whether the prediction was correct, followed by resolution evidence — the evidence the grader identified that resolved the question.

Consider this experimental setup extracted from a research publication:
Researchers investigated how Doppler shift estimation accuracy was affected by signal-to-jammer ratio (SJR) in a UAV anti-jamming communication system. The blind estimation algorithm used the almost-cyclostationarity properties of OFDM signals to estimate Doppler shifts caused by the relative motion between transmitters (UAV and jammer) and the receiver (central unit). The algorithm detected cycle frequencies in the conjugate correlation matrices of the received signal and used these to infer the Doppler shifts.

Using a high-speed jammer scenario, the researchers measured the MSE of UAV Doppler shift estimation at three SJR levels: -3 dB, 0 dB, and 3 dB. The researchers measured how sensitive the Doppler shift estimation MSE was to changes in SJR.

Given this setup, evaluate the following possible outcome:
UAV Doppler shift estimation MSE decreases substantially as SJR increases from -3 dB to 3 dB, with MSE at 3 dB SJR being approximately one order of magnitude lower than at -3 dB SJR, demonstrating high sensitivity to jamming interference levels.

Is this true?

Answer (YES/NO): NO